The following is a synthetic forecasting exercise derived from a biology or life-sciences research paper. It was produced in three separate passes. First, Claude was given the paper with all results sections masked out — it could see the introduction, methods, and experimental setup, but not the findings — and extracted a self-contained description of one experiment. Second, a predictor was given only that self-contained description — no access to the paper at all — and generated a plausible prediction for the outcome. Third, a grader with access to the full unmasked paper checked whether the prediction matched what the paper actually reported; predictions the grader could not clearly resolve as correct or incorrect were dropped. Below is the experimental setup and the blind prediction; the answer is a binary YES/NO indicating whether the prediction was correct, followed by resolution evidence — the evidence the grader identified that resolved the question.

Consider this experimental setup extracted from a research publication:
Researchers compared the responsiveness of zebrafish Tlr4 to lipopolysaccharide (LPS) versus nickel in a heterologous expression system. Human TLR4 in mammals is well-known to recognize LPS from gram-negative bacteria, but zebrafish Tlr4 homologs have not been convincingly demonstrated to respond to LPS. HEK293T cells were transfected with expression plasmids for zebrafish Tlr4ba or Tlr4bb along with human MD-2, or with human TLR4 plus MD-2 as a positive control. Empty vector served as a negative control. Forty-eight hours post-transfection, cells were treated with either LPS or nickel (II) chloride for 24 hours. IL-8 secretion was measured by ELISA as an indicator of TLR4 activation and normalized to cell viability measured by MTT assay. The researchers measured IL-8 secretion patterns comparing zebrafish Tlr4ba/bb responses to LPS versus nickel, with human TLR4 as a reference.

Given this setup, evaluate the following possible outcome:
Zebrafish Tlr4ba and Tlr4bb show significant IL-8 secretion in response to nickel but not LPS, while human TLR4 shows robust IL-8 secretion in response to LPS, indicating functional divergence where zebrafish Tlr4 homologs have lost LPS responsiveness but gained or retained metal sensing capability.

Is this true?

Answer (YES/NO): YES